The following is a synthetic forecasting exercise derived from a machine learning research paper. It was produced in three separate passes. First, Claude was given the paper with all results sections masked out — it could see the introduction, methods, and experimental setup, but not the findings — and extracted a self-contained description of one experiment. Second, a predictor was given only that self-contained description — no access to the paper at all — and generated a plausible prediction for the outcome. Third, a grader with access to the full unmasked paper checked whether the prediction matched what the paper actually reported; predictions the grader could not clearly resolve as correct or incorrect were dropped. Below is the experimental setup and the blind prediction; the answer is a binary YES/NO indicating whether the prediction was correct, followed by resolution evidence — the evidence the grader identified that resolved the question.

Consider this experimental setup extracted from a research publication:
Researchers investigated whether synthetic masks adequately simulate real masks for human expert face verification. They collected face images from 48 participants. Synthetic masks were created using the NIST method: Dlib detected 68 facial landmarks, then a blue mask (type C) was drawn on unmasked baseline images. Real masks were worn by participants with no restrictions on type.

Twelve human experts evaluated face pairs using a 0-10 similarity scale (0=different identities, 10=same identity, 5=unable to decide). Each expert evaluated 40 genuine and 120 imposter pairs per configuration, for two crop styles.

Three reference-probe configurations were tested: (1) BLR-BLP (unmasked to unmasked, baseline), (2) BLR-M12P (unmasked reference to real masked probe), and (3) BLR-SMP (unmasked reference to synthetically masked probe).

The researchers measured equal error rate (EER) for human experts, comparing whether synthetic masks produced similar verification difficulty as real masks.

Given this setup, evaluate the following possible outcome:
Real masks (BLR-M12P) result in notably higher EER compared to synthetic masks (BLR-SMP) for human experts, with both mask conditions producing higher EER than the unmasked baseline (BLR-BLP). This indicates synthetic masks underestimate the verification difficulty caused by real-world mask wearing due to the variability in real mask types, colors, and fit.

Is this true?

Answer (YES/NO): NO